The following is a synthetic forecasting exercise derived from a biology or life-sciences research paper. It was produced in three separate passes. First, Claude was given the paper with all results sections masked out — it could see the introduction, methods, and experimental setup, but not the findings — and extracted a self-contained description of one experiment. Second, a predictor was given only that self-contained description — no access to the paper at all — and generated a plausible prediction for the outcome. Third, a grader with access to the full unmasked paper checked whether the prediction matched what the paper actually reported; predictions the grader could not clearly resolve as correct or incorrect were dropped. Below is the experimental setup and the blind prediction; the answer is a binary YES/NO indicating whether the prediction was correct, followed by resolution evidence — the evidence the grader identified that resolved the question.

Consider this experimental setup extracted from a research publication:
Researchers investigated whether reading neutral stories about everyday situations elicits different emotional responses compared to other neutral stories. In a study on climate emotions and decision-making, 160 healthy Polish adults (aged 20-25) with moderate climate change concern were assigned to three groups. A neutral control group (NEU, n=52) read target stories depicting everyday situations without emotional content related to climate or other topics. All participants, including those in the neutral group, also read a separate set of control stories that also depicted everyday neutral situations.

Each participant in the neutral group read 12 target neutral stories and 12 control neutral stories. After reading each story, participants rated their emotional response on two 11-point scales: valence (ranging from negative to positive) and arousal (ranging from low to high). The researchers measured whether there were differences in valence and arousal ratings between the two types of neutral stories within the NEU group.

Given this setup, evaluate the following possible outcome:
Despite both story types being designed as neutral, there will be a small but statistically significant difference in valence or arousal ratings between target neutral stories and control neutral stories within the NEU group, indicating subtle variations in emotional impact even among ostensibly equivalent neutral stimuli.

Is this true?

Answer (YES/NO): NO